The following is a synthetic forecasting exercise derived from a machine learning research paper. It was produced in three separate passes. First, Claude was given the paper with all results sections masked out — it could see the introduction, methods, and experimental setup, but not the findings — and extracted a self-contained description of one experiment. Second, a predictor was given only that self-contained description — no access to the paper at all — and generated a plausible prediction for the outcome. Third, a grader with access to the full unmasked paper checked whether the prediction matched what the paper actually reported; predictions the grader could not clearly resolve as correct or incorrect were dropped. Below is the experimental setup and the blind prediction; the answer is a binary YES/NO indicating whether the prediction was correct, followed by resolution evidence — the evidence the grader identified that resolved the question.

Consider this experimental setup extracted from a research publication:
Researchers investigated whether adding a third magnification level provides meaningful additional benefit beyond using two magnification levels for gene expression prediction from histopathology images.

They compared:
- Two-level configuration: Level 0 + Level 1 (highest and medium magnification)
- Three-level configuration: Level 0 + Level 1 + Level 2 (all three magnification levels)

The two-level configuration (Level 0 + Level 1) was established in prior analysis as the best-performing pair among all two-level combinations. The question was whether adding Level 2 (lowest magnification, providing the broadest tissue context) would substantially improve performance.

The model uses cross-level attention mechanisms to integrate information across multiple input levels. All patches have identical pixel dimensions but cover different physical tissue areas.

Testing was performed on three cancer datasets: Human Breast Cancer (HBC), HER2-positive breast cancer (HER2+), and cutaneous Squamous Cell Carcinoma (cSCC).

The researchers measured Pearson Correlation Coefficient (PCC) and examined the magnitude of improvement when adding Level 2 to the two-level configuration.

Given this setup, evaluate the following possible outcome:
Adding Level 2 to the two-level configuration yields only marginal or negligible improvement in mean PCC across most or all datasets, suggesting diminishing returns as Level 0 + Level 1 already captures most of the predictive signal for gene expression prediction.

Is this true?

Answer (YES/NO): NO